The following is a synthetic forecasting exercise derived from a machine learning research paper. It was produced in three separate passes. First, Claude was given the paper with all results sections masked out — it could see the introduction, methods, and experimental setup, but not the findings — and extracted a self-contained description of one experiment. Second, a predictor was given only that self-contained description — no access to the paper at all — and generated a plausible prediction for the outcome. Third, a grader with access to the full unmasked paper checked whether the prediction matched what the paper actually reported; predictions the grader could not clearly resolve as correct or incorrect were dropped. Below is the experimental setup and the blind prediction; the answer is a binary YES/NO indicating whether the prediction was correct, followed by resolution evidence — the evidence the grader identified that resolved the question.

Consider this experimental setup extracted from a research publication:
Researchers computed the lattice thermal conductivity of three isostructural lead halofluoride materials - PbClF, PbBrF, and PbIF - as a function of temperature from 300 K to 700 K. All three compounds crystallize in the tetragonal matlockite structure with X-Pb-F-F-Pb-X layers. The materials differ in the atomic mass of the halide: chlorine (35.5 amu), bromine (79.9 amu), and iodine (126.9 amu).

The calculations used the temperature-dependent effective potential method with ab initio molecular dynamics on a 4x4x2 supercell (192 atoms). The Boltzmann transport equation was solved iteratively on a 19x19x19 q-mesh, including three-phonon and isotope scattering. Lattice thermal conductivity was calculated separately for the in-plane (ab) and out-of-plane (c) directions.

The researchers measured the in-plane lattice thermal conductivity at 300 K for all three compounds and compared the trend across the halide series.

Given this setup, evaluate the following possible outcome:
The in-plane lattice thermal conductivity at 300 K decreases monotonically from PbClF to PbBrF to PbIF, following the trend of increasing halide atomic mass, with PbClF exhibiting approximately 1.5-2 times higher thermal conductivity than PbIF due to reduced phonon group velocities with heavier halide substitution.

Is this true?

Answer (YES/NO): NO